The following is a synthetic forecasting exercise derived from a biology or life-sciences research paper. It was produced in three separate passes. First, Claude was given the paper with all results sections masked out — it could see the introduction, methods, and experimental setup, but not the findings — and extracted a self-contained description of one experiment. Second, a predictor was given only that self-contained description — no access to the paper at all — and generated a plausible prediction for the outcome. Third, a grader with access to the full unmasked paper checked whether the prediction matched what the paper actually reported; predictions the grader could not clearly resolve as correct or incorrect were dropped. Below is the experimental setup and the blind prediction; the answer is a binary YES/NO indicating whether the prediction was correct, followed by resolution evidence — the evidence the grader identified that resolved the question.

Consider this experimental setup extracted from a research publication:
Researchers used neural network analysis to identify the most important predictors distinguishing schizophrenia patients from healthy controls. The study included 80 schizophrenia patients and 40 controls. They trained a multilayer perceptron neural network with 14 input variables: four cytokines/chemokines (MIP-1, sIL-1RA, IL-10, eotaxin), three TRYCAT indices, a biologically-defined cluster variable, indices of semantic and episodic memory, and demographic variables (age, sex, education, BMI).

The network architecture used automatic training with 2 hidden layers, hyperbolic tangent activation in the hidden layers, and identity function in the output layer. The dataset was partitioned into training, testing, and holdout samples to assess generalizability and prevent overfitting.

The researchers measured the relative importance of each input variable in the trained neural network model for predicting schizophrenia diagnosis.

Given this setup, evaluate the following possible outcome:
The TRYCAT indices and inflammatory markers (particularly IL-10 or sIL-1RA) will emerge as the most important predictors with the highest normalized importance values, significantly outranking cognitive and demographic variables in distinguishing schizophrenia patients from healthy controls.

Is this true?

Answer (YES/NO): NO